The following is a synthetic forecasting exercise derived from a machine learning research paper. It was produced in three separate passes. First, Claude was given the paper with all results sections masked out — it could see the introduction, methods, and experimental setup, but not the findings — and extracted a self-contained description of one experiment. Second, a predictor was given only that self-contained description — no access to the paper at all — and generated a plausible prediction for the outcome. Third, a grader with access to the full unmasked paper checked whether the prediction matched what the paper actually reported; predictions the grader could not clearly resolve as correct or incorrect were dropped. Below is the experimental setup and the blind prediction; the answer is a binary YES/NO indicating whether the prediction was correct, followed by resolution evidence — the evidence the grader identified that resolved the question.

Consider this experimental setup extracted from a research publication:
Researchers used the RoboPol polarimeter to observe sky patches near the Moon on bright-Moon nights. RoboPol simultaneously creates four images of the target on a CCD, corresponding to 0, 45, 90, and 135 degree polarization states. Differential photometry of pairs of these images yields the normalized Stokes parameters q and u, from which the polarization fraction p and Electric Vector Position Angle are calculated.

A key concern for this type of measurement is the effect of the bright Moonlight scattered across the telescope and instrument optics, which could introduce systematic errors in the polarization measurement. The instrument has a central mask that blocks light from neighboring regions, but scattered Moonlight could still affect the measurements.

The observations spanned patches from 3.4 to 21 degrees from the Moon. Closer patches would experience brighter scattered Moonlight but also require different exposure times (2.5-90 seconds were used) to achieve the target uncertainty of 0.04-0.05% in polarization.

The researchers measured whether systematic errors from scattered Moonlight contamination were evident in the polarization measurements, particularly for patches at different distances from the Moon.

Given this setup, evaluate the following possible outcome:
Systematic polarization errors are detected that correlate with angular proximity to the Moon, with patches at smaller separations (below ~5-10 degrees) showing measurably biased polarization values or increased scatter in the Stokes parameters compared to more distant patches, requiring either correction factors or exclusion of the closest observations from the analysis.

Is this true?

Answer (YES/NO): NO